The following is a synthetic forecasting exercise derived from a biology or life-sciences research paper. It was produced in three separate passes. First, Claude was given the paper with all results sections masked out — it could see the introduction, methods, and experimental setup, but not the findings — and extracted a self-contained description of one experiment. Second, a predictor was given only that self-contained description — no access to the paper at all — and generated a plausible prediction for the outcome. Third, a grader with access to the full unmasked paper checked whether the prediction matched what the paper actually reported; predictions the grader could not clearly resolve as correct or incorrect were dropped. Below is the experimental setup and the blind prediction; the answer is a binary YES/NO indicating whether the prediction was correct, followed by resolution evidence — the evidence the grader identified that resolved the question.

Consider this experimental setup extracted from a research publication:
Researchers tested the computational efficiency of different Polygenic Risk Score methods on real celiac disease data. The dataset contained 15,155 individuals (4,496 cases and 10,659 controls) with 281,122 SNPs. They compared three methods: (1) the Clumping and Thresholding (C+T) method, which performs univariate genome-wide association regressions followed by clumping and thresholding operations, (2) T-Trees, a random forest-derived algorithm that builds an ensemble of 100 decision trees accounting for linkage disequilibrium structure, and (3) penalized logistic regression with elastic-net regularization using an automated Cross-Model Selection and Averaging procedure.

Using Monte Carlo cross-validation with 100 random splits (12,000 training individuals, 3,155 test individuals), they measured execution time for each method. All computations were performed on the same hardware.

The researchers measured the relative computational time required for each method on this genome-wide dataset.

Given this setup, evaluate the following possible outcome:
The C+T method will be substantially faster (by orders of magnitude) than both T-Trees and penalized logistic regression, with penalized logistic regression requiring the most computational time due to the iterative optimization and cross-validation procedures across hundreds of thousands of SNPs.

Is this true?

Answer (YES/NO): NO